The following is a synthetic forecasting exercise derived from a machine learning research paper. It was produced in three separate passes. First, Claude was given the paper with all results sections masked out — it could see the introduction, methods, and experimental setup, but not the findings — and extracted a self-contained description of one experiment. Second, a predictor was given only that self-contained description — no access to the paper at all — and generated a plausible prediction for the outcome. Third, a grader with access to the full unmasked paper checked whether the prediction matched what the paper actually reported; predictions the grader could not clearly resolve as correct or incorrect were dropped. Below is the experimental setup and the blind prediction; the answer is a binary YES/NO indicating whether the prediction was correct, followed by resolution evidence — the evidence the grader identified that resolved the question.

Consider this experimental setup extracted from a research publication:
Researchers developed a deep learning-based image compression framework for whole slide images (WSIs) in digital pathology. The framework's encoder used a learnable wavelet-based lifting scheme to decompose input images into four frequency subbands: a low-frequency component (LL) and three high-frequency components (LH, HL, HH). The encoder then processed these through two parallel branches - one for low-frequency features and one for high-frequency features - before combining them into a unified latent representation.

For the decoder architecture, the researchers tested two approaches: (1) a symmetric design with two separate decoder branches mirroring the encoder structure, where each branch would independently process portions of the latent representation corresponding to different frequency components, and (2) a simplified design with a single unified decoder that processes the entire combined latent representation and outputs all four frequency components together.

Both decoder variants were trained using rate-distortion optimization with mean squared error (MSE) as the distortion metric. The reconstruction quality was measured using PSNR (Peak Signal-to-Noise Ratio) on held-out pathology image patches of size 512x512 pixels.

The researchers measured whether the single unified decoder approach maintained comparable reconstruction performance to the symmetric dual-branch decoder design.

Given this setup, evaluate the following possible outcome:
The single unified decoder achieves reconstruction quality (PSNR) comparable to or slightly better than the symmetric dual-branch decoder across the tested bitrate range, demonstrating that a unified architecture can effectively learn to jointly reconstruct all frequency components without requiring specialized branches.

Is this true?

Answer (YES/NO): YES